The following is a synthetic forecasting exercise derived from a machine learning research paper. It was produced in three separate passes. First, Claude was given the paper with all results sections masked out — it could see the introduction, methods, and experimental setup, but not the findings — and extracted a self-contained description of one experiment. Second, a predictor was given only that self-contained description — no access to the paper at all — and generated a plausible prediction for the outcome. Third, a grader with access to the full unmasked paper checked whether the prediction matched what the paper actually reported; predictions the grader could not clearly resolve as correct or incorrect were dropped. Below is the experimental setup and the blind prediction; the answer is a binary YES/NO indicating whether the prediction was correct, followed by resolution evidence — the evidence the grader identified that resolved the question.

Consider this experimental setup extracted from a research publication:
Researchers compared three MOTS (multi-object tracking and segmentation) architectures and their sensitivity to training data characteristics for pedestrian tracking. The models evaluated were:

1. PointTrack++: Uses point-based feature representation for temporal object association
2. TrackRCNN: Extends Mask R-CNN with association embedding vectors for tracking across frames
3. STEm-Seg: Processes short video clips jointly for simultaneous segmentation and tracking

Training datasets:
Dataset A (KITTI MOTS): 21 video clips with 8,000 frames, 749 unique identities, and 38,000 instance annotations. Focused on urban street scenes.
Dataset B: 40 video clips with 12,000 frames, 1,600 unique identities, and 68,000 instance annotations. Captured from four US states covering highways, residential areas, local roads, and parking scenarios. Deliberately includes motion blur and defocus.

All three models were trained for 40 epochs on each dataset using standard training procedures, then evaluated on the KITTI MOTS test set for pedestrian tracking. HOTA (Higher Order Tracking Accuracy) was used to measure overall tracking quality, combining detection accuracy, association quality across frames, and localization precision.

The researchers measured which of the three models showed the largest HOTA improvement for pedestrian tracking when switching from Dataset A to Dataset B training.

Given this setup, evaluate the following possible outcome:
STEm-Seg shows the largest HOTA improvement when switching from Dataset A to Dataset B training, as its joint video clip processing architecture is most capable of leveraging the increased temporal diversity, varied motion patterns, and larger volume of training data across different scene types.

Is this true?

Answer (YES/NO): YES